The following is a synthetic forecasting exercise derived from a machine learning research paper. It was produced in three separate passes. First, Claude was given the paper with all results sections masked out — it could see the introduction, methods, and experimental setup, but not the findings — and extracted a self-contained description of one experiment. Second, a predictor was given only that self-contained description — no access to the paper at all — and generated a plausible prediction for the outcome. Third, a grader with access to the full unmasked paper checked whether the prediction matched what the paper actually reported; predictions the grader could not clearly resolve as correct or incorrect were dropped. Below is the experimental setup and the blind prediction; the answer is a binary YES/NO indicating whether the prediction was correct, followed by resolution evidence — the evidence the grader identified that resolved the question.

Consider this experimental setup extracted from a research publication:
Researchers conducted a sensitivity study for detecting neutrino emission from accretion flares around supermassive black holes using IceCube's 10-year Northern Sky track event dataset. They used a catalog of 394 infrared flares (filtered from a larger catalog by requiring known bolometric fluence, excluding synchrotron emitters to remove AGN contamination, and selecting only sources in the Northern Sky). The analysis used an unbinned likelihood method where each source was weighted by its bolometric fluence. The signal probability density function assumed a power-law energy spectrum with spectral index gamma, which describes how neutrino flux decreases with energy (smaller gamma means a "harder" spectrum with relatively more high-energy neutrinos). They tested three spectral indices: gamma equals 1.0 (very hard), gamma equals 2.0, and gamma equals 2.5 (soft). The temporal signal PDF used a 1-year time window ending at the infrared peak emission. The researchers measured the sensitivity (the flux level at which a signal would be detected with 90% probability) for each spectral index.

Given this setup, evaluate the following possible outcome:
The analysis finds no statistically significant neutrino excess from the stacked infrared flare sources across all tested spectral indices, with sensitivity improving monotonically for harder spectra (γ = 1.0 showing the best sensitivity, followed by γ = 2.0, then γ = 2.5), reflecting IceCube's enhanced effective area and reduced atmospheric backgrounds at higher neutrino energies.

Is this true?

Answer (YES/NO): NO